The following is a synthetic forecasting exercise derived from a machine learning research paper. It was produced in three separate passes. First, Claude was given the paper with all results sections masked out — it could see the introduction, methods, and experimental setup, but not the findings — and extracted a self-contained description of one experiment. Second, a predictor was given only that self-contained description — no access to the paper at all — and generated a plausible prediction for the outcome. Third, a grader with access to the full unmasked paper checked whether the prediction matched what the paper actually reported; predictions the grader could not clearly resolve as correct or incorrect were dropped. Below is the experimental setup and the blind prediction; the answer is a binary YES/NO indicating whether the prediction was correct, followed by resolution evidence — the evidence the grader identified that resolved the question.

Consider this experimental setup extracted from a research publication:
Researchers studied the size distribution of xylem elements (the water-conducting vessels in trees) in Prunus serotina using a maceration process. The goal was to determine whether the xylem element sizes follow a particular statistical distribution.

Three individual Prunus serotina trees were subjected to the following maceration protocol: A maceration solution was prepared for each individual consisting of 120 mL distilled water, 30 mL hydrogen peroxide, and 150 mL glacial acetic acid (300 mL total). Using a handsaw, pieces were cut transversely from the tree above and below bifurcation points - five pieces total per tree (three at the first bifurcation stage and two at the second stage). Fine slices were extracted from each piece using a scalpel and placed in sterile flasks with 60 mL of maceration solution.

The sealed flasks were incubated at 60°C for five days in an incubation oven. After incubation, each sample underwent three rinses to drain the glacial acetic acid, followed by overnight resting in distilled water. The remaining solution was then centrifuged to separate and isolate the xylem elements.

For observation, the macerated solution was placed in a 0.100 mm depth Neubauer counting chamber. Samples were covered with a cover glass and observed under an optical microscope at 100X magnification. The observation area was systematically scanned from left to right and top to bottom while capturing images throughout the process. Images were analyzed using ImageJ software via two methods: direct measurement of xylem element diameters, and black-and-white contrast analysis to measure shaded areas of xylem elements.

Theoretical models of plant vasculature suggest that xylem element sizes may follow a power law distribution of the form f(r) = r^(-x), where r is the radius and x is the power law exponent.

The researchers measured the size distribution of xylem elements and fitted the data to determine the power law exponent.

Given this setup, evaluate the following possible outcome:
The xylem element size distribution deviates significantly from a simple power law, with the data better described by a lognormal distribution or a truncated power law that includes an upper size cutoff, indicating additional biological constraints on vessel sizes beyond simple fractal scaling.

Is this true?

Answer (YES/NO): NO